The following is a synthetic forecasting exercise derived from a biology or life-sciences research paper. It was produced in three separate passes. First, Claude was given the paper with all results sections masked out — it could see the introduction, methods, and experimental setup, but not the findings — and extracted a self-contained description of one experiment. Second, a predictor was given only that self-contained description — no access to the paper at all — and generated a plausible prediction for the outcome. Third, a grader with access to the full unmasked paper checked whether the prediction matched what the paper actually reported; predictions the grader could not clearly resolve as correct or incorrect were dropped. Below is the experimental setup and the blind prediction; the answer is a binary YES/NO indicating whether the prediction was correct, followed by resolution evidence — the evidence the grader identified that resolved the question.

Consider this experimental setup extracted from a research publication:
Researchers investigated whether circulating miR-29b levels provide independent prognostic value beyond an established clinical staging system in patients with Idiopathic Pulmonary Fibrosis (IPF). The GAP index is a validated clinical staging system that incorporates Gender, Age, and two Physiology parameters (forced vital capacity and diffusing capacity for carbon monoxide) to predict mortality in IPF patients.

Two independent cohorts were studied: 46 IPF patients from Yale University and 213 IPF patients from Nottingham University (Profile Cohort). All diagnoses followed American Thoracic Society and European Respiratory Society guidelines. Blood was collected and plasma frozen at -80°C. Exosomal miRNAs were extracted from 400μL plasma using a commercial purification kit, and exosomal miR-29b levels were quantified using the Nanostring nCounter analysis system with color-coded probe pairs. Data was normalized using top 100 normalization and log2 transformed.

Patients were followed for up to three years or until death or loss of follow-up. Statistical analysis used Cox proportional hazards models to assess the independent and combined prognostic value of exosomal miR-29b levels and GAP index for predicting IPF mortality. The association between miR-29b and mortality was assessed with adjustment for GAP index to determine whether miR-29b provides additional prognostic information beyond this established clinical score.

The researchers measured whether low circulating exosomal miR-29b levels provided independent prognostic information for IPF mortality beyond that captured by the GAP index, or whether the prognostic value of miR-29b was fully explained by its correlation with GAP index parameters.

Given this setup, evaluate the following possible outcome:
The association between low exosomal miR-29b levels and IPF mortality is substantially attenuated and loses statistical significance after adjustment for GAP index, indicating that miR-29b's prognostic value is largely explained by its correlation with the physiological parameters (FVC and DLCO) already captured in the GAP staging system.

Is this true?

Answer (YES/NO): NO